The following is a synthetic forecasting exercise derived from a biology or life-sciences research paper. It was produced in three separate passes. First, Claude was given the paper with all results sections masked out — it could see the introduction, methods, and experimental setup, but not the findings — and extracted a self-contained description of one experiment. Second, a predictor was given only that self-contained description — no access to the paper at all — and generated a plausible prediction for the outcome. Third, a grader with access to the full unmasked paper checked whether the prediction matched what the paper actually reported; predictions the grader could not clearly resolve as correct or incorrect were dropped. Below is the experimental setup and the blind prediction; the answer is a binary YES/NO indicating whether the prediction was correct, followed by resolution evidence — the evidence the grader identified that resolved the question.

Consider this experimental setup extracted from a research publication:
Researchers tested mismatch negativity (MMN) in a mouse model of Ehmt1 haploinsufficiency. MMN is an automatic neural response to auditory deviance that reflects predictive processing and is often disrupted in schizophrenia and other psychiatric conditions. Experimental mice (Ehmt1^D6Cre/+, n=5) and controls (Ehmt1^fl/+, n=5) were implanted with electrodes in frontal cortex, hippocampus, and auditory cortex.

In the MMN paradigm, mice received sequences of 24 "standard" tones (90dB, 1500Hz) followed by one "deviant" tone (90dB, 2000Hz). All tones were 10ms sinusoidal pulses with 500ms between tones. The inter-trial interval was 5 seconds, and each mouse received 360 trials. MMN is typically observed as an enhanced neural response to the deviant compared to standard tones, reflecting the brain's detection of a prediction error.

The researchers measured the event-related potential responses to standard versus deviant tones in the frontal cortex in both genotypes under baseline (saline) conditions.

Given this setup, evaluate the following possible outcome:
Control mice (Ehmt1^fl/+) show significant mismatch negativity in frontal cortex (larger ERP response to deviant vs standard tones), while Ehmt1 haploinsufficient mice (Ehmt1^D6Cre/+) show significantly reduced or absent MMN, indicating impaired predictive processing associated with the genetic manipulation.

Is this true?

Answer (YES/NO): YES